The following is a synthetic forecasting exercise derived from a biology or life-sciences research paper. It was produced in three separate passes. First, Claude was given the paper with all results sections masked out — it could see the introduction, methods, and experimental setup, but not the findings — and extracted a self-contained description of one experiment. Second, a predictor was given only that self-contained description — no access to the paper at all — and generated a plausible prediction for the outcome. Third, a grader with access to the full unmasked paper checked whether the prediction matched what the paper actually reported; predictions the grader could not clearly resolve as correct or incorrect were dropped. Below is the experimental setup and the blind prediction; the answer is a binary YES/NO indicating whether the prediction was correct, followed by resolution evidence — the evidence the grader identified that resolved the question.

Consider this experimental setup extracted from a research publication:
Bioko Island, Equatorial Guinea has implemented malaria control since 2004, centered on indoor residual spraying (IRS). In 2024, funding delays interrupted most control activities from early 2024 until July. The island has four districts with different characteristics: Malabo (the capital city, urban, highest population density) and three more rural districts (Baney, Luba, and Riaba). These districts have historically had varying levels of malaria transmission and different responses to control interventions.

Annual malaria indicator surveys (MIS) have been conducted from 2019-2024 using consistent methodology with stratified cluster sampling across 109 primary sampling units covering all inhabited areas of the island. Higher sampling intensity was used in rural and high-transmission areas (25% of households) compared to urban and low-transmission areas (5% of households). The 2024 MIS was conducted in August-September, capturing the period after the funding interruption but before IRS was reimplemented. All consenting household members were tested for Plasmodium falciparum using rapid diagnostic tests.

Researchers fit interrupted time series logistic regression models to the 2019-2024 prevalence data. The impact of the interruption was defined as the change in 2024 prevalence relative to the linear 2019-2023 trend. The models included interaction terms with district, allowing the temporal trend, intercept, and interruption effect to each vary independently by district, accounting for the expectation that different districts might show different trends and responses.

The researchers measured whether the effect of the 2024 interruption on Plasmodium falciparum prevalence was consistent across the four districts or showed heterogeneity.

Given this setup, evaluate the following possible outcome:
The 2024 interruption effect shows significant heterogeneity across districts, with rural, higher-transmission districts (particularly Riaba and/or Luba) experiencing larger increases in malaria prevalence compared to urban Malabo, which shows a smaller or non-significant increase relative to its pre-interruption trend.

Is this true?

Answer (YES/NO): NO